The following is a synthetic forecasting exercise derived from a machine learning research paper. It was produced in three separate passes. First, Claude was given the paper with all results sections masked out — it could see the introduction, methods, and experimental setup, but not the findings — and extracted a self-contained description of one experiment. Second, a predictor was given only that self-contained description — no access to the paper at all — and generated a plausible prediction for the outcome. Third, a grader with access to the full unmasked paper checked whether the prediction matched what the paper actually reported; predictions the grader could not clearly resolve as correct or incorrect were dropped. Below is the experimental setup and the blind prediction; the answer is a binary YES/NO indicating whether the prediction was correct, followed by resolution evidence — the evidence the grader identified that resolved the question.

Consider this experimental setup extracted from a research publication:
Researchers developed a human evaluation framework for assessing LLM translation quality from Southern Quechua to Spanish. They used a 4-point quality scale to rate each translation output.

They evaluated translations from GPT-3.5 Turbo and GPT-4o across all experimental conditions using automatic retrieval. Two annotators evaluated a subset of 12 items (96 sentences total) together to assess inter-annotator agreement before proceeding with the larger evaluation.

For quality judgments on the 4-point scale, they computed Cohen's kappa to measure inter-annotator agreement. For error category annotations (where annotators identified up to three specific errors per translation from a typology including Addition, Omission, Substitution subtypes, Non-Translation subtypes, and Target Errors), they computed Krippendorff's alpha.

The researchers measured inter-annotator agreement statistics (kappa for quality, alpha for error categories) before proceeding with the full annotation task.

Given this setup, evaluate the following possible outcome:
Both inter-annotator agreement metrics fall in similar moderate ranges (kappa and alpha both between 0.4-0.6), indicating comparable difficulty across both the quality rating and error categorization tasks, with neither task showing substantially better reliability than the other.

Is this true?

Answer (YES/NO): NO